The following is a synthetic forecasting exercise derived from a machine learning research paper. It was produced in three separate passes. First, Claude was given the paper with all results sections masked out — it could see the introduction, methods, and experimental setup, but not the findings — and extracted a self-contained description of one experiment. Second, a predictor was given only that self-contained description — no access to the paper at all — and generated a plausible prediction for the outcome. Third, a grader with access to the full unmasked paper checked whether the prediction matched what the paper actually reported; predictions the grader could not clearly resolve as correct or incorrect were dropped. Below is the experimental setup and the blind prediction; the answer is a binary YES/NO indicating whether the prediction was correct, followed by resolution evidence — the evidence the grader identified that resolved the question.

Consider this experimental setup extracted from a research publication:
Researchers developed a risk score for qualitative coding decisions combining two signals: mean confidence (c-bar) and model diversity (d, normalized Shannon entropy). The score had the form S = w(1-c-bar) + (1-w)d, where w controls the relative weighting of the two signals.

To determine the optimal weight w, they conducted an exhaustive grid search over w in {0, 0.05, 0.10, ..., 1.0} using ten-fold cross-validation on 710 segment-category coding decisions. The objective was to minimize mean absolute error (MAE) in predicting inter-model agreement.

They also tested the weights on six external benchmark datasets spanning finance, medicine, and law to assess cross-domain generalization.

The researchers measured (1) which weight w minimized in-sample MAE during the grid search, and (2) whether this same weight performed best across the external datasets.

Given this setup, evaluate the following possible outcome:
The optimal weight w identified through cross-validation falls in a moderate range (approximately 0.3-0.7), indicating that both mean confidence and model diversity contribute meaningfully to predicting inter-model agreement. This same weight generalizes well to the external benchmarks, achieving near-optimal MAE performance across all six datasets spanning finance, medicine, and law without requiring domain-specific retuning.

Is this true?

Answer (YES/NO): NO